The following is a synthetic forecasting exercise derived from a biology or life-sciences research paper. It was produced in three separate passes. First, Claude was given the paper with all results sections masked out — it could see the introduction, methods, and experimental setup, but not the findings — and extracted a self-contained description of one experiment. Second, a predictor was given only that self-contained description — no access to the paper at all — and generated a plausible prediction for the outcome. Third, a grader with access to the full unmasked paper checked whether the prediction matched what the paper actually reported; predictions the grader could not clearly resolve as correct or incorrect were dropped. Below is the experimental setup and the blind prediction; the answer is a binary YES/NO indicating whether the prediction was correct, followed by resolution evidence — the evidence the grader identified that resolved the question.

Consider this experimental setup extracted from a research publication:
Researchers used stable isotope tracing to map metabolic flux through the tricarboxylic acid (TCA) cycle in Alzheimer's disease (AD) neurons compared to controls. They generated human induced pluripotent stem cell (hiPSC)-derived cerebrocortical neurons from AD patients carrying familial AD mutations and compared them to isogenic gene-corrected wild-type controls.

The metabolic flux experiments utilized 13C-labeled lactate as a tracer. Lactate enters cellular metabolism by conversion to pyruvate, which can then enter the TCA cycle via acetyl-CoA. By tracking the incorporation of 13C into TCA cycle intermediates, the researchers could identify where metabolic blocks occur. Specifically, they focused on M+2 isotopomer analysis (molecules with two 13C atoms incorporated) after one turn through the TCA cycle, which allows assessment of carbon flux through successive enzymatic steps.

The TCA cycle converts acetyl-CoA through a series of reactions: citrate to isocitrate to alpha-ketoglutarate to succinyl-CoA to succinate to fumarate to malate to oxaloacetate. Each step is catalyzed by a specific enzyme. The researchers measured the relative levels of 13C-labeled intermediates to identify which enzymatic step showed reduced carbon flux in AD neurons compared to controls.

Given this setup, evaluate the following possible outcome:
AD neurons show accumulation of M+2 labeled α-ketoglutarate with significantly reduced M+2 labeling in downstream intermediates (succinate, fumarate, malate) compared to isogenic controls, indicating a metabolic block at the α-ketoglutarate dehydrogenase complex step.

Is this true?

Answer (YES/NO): NO